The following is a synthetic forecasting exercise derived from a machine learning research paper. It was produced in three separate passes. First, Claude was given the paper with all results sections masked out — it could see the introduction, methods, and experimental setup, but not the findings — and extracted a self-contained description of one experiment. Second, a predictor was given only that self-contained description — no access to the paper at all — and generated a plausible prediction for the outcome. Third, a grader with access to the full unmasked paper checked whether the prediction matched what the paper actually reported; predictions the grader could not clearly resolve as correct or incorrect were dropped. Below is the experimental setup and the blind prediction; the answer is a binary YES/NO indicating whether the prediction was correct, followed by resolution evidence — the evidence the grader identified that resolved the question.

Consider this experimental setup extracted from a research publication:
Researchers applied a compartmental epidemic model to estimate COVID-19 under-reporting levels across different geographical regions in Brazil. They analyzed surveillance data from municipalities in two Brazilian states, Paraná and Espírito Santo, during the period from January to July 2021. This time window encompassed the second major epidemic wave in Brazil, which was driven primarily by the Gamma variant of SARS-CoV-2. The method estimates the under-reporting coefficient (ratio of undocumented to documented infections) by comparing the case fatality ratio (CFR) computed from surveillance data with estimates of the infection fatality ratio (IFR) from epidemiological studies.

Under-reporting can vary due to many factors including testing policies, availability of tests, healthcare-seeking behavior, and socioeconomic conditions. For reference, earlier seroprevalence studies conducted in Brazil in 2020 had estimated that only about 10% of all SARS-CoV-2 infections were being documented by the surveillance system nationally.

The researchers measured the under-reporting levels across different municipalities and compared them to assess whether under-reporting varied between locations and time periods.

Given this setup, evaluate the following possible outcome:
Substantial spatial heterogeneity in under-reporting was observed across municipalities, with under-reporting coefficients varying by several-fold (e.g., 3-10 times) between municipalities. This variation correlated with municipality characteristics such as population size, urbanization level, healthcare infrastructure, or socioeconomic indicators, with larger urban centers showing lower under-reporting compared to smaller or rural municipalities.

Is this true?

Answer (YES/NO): NO